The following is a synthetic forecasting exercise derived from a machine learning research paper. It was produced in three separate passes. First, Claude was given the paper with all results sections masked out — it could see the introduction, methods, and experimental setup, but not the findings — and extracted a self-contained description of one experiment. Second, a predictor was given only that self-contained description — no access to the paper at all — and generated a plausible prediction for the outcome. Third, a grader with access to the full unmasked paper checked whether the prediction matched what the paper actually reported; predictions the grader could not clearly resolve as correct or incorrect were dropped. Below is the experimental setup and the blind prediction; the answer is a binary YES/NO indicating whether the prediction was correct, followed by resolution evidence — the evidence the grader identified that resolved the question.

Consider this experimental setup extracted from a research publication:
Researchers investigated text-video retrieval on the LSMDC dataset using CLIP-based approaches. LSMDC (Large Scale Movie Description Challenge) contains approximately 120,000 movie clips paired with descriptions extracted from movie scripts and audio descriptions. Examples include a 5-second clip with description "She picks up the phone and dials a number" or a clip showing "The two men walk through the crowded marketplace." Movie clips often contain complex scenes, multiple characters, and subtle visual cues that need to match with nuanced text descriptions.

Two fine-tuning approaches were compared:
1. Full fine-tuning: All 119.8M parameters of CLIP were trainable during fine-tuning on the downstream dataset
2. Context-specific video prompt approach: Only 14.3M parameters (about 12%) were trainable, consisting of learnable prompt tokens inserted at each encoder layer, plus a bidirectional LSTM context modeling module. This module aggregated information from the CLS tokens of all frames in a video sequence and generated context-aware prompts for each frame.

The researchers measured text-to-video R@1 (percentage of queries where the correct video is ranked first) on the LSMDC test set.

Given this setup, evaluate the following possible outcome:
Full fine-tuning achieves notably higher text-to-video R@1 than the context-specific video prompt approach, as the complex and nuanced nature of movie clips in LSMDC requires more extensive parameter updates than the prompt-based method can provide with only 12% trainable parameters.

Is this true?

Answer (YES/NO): YES